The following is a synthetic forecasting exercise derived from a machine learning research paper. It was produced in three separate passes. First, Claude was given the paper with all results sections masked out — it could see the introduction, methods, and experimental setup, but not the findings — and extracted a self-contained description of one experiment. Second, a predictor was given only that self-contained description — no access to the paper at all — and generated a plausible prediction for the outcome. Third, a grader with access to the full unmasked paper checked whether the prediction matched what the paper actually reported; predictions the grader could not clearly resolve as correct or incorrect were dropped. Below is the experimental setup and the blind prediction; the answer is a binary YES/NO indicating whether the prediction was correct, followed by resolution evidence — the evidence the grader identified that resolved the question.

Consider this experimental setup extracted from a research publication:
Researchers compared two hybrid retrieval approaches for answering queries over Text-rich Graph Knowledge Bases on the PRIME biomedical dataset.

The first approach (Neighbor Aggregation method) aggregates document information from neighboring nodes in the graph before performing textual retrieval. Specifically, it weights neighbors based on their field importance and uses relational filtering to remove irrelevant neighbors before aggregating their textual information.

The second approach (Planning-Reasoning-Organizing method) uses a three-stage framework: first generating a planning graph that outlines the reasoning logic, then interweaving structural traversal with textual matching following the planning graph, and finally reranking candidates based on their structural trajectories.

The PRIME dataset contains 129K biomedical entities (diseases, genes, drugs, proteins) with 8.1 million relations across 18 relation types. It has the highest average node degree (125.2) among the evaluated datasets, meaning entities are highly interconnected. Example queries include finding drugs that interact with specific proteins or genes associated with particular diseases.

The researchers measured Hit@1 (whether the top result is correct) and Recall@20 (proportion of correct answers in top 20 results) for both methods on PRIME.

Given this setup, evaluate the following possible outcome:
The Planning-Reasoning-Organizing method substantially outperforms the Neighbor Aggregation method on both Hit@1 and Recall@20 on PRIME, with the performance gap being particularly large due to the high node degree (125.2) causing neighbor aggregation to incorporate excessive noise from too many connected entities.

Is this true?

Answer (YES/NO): NO